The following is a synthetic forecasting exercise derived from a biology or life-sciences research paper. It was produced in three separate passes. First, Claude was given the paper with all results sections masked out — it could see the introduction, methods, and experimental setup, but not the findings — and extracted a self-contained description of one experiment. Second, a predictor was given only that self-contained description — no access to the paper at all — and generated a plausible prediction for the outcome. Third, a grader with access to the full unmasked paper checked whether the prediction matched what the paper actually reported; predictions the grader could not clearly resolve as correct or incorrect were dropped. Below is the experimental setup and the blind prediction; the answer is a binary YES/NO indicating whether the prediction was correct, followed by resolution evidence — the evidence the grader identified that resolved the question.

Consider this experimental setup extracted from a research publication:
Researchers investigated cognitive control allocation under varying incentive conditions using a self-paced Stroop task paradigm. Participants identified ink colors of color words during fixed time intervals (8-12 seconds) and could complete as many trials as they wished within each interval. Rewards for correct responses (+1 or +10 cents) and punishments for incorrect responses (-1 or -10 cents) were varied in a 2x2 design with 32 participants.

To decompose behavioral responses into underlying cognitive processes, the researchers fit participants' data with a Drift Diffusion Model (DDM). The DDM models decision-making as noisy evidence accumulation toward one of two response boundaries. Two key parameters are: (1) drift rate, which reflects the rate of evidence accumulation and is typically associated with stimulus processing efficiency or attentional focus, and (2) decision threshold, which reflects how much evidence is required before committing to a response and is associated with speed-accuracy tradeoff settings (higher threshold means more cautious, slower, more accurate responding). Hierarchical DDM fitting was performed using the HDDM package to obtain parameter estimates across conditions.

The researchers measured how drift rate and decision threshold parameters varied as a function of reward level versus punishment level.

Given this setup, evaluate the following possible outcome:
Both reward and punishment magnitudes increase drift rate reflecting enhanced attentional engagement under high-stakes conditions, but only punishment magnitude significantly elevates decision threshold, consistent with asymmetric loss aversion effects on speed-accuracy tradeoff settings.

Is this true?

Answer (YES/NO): NO